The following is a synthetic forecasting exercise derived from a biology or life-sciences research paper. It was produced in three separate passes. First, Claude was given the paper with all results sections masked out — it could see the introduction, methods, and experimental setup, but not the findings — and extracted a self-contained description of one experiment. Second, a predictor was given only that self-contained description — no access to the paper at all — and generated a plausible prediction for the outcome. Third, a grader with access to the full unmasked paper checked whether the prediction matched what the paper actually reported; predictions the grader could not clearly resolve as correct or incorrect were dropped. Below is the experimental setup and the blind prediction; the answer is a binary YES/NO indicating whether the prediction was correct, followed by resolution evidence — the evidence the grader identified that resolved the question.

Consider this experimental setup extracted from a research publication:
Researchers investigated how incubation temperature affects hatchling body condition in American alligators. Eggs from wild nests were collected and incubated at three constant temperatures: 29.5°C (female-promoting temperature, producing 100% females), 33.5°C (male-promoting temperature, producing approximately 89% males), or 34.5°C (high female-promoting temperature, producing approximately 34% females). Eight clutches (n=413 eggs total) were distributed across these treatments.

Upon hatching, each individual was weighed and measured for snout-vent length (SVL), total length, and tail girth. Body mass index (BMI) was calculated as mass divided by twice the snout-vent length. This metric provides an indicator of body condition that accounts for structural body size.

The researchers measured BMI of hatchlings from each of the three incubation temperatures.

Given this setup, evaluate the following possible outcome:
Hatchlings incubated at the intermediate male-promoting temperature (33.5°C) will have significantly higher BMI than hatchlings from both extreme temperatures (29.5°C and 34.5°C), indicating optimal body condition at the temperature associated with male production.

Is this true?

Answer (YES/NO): NO